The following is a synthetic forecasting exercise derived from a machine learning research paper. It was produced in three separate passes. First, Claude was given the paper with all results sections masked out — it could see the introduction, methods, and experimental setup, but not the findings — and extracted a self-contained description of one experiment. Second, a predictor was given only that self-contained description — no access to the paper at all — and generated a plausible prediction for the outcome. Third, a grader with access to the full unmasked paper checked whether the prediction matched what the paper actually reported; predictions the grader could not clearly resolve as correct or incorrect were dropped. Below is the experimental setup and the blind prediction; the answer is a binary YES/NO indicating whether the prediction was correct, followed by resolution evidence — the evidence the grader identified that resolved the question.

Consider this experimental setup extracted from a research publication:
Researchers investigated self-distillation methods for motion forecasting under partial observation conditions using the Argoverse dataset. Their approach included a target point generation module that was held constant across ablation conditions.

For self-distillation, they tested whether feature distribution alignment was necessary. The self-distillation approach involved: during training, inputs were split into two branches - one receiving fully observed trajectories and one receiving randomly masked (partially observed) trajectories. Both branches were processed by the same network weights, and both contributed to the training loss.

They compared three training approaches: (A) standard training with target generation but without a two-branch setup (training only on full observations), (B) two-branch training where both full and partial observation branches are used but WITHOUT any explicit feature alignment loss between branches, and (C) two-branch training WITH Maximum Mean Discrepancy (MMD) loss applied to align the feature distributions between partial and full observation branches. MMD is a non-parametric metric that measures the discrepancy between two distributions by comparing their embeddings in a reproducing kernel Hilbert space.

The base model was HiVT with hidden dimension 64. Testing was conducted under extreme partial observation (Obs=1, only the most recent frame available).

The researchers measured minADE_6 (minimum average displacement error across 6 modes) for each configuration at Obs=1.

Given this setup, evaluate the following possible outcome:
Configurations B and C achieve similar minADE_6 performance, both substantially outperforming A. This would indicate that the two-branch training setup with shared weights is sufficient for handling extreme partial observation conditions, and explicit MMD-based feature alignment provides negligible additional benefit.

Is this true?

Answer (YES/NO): NO